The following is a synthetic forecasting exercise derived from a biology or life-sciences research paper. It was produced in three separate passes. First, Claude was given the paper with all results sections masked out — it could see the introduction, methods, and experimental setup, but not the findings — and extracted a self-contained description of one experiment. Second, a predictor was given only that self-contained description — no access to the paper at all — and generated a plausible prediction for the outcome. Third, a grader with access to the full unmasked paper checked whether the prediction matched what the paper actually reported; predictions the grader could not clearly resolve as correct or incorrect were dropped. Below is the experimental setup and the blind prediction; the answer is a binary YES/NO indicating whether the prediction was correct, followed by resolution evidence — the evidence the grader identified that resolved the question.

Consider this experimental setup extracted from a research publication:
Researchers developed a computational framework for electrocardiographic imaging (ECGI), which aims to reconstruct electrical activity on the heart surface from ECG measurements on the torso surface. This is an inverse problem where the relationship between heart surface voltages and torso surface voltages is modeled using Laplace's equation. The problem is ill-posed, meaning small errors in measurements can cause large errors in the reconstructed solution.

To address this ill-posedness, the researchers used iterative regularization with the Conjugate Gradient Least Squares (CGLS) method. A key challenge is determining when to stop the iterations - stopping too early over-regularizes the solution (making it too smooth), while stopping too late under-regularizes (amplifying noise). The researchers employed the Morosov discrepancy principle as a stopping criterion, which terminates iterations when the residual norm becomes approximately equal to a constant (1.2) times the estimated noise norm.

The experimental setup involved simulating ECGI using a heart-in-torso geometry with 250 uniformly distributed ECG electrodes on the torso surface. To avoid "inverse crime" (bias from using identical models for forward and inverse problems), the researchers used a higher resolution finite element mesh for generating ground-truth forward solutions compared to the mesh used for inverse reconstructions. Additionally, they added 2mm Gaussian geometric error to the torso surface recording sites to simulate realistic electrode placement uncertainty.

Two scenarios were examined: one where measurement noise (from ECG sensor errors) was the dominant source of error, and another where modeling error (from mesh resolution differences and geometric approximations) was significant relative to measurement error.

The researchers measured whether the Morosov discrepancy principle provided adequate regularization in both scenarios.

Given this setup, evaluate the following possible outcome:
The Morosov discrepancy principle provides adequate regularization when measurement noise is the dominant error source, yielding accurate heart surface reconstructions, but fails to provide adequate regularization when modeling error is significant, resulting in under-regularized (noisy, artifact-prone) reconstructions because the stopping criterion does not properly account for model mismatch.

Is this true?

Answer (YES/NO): YES